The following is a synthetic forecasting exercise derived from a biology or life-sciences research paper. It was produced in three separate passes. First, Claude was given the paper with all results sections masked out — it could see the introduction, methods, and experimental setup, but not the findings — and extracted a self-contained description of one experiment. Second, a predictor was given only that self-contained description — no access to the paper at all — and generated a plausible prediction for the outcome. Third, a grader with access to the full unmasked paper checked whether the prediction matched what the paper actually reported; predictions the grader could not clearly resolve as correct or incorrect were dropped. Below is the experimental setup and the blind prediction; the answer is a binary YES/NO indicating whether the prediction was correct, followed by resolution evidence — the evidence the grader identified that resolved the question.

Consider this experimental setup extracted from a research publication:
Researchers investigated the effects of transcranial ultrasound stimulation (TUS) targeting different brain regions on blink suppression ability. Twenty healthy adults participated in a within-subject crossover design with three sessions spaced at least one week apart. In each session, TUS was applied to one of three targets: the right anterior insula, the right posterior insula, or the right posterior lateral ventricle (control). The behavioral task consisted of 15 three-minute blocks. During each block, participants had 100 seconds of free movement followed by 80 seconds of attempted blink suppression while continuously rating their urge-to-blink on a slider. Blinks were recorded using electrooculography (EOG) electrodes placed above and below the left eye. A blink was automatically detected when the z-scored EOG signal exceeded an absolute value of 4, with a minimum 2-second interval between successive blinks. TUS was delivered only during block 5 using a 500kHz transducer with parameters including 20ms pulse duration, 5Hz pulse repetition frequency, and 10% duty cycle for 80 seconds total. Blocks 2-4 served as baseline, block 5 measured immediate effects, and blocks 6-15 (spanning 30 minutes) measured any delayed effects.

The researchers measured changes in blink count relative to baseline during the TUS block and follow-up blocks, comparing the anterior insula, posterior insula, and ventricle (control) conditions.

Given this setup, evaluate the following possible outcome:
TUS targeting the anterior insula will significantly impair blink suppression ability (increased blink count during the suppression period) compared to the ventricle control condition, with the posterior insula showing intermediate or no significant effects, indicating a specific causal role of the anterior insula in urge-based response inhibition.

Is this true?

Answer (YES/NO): NO